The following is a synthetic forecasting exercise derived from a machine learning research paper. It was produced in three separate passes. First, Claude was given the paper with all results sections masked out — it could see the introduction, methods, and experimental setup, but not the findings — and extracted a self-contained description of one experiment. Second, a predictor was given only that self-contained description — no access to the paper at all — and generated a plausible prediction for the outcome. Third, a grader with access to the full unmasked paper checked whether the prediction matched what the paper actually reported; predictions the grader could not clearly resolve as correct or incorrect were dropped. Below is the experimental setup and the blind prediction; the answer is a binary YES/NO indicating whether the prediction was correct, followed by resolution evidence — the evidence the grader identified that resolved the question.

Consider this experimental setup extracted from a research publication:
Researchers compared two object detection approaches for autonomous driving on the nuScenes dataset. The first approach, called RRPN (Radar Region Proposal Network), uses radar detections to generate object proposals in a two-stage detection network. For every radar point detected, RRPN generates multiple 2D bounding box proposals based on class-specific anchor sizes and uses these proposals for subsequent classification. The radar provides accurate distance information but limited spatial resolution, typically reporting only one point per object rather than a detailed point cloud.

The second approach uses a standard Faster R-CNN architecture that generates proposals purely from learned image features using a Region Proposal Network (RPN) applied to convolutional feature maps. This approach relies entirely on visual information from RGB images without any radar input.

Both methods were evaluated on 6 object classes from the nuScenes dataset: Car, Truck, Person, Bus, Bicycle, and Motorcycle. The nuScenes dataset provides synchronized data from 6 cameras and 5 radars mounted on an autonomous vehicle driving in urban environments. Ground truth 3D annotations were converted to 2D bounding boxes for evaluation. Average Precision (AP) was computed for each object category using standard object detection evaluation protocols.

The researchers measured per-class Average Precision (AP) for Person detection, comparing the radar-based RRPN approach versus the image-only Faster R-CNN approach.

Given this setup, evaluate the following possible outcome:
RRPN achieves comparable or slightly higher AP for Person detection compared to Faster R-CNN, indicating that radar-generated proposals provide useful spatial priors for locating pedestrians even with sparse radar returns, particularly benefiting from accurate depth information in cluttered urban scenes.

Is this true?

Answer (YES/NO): NO